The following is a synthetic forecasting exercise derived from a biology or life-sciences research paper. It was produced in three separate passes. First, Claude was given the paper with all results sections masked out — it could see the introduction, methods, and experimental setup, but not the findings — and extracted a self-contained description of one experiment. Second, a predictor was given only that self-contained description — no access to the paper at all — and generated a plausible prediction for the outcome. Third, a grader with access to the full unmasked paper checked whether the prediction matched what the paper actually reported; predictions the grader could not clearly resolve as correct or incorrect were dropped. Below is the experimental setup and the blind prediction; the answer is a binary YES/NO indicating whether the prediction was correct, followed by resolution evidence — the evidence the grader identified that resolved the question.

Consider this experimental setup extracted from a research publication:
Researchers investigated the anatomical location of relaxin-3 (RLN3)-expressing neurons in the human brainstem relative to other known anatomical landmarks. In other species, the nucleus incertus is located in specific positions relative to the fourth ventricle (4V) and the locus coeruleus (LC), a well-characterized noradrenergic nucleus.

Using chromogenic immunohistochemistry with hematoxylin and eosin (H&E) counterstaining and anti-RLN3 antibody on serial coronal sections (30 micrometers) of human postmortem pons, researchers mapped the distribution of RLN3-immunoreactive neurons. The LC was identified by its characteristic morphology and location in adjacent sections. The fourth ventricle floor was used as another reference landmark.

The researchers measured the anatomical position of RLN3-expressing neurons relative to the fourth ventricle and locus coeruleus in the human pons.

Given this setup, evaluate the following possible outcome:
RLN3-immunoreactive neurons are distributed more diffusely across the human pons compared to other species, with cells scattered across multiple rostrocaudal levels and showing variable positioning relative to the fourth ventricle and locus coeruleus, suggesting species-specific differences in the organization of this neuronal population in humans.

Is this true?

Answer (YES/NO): NO